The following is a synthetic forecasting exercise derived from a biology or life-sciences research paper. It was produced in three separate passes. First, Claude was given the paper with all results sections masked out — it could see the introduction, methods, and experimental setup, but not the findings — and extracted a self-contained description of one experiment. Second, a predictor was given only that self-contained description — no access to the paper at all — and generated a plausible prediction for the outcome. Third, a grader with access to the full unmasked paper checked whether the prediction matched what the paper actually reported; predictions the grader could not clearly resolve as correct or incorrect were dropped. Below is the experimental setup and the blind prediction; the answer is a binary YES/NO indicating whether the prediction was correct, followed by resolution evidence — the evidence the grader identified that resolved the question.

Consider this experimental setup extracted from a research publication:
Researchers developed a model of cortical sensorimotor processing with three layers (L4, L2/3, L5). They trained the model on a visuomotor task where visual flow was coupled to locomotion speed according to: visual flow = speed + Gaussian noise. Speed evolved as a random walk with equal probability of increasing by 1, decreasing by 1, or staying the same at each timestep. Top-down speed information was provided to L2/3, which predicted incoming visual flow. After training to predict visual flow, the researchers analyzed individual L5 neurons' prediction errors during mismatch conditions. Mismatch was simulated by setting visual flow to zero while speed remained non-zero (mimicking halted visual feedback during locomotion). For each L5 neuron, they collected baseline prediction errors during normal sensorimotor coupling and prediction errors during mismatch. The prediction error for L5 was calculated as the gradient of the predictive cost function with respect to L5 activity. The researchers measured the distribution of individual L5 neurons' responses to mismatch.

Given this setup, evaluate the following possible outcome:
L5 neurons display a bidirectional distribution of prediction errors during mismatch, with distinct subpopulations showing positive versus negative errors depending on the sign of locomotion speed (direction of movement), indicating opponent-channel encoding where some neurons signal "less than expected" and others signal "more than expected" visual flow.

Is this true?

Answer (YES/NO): NO